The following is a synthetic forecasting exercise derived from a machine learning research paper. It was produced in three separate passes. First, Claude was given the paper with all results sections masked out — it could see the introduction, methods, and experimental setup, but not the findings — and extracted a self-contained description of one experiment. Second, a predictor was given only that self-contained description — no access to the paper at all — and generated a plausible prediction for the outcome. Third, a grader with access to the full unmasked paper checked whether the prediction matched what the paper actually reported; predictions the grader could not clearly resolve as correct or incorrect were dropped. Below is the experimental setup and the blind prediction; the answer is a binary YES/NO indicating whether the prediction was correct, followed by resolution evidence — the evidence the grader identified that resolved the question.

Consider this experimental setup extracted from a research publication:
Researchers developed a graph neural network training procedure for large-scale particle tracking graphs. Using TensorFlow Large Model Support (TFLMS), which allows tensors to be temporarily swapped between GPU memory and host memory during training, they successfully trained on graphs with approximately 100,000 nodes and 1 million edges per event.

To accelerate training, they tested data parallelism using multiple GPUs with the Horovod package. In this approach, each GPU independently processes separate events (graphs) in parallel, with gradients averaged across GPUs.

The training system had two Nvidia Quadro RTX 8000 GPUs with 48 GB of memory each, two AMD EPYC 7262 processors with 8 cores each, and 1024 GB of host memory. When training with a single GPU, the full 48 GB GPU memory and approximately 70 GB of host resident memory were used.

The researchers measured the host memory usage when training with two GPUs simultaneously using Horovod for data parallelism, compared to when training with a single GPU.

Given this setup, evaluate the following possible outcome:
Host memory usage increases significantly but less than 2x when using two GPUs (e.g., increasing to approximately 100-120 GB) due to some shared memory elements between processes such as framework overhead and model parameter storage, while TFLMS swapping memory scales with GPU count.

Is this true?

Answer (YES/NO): NO